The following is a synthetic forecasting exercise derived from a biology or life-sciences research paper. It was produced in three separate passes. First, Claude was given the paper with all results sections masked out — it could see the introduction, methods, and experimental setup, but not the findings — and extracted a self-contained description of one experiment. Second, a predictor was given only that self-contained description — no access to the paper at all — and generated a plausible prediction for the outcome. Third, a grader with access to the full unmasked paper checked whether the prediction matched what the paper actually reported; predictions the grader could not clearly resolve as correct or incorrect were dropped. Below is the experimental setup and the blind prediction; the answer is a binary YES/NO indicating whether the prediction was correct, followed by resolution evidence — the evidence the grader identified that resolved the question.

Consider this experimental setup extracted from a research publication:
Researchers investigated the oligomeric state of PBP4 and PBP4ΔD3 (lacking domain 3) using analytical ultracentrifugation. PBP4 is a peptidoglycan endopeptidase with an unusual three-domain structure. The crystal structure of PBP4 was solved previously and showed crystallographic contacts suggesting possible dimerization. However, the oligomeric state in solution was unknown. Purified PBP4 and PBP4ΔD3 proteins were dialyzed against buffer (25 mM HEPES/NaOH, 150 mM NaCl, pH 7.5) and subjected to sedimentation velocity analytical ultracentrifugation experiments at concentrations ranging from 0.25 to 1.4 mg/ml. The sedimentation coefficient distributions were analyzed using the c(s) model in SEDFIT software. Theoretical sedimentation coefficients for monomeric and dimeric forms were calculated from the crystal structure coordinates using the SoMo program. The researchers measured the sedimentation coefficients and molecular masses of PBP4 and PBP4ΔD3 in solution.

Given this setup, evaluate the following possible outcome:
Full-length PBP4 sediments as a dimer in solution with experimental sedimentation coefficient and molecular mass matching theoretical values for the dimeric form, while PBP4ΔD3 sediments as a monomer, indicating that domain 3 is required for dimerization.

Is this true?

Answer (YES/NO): NO